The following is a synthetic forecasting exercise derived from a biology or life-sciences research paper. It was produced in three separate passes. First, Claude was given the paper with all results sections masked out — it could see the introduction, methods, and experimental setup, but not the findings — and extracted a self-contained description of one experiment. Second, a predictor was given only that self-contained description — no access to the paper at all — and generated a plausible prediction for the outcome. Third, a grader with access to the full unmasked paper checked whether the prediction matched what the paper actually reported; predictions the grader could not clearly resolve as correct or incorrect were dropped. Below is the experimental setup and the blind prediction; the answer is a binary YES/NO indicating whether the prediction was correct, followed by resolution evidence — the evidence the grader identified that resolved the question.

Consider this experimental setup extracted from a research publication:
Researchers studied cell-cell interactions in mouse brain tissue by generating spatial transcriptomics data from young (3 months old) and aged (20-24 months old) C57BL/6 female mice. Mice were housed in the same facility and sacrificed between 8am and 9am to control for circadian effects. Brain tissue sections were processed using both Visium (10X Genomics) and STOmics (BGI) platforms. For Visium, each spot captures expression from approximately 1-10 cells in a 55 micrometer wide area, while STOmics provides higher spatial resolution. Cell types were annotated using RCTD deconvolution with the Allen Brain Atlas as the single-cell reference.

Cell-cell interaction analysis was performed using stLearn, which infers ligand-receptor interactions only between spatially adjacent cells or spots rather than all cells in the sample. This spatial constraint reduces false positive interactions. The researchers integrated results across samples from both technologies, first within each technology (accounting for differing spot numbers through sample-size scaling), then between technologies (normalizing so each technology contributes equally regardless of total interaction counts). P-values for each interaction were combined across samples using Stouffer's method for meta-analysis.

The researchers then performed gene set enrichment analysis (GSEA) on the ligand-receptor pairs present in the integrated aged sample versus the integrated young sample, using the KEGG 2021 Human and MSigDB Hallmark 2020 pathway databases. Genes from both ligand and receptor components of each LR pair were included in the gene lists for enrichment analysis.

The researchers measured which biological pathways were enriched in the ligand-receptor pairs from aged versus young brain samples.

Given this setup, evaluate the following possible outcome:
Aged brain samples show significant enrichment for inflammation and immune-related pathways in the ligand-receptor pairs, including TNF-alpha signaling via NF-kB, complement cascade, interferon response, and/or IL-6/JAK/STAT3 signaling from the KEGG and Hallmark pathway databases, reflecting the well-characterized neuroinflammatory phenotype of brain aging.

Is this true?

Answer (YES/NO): YES